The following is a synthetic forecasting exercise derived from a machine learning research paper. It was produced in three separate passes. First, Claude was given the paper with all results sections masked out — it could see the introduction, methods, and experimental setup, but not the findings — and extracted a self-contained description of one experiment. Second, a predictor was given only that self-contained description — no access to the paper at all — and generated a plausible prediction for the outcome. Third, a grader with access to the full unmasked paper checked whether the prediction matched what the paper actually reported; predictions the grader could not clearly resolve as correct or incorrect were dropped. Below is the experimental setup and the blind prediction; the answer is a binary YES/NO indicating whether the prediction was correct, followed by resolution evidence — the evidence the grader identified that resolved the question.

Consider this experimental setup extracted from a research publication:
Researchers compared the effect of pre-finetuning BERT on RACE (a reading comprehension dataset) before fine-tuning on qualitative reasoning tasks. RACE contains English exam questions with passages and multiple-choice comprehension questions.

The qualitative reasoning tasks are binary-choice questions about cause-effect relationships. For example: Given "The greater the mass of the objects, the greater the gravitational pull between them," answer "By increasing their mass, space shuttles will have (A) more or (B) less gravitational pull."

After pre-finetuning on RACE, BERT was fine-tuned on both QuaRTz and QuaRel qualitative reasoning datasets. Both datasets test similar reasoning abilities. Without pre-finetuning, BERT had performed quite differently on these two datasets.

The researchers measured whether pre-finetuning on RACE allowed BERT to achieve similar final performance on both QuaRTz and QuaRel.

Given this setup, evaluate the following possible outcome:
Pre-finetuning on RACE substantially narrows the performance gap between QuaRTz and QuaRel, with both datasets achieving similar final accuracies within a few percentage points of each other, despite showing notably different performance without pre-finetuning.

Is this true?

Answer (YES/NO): YES